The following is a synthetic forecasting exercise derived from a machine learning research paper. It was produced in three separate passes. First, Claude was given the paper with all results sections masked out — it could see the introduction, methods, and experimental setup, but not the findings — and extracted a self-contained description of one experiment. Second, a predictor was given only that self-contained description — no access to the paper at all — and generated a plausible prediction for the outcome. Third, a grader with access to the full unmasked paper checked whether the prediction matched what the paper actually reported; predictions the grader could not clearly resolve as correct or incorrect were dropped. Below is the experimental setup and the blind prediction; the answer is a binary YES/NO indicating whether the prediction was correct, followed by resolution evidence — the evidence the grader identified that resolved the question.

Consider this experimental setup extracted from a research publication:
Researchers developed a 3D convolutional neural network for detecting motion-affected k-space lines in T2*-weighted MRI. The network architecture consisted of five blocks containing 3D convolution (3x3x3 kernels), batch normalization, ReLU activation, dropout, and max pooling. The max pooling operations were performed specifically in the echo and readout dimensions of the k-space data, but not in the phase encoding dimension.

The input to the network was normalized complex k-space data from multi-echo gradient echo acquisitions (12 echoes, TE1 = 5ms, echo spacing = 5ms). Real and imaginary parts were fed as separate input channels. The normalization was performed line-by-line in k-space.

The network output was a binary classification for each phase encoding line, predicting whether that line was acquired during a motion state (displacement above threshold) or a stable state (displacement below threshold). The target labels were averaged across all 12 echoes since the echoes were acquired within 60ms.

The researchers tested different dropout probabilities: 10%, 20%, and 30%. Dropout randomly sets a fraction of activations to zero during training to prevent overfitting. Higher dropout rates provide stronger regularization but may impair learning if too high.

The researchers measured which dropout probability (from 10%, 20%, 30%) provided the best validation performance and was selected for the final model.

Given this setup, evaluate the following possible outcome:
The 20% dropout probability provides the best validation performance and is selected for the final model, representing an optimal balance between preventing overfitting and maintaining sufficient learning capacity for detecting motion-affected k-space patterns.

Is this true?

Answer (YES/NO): YES